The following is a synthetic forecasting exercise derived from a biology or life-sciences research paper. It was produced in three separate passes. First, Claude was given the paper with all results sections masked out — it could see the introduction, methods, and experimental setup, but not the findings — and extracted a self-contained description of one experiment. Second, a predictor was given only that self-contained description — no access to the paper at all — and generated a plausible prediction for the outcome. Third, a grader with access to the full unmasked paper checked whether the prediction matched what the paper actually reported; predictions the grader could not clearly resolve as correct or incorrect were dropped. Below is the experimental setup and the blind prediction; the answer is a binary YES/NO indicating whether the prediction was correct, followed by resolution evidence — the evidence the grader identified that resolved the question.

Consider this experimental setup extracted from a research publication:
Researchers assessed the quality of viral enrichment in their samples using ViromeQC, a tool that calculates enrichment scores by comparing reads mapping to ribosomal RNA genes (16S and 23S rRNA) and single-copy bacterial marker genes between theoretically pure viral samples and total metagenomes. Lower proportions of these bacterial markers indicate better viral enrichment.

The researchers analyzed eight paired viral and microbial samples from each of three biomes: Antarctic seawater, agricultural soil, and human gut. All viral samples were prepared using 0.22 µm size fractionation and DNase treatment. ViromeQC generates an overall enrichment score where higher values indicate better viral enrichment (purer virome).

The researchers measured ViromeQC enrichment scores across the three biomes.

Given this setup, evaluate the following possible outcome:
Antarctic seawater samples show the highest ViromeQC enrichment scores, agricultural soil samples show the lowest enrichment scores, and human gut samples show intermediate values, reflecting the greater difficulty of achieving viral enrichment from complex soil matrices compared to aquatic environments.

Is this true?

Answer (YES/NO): NO